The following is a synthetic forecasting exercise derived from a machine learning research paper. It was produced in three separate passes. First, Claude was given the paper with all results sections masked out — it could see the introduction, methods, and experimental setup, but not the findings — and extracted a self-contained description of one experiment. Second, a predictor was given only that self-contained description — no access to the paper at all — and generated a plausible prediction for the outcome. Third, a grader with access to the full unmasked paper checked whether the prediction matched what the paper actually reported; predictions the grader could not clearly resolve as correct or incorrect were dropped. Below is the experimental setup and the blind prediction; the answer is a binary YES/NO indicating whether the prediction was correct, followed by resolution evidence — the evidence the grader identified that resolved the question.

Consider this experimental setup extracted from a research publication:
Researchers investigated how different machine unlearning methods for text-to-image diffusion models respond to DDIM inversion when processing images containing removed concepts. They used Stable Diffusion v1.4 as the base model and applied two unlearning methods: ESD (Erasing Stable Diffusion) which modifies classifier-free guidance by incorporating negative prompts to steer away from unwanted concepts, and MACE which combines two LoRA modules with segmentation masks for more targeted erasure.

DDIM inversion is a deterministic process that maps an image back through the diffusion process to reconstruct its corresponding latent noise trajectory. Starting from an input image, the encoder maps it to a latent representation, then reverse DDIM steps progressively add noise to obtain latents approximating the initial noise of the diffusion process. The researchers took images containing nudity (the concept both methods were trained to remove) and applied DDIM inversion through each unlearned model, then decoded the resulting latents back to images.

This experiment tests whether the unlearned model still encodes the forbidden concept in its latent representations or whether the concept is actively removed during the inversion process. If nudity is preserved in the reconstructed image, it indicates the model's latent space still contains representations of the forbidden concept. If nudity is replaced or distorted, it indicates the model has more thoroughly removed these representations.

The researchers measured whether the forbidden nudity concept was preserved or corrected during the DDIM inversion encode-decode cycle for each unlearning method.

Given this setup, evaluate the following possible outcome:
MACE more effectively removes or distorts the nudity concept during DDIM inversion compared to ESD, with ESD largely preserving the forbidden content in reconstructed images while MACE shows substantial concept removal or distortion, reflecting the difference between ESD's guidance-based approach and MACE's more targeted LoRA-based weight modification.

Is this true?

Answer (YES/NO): YES